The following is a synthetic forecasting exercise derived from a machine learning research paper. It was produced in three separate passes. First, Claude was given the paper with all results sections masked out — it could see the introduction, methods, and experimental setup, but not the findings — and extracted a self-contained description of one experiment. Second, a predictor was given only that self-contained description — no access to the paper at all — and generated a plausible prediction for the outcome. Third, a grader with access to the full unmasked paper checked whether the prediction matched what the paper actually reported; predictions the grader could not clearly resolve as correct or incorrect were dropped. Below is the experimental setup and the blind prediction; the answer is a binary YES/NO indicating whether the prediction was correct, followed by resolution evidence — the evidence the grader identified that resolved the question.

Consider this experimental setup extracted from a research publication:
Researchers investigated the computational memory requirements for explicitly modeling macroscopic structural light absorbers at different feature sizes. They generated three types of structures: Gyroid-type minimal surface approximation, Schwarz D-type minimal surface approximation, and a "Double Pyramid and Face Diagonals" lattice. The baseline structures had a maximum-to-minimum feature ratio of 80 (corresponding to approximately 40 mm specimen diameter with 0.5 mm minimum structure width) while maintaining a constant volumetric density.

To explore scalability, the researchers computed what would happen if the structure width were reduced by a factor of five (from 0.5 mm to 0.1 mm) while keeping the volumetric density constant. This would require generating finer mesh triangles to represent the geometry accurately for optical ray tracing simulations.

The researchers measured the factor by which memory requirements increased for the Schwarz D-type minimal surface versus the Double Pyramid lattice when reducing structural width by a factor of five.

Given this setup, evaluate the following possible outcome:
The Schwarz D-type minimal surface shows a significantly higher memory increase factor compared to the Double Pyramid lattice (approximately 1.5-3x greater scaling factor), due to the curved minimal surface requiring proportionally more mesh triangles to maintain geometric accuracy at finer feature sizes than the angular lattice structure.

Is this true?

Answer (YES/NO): NO